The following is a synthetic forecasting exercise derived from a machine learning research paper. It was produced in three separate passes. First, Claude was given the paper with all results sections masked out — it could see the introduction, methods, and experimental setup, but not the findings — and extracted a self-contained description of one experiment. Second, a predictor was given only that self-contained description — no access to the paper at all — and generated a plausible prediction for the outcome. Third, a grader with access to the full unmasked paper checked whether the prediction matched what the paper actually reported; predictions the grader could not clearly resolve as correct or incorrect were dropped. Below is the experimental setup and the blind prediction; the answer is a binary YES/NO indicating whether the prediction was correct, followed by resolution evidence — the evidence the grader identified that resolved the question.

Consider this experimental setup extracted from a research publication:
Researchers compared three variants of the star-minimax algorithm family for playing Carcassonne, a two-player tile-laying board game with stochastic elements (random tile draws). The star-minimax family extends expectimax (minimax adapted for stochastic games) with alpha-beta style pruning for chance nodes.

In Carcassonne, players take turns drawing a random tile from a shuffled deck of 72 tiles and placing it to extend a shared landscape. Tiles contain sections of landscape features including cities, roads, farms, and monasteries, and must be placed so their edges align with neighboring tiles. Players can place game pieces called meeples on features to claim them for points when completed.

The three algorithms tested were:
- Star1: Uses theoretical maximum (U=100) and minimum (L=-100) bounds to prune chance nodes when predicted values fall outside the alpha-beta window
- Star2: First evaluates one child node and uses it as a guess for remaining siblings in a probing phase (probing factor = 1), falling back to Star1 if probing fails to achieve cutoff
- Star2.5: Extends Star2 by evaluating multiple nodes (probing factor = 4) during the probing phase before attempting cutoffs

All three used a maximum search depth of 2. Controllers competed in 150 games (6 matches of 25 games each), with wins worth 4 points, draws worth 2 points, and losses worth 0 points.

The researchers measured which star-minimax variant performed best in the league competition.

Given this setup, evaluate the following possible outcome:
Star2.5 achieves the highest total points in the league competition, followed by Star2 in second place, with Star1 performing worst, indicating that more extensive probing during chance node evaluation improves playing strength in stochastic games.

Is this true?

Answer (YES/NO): NO